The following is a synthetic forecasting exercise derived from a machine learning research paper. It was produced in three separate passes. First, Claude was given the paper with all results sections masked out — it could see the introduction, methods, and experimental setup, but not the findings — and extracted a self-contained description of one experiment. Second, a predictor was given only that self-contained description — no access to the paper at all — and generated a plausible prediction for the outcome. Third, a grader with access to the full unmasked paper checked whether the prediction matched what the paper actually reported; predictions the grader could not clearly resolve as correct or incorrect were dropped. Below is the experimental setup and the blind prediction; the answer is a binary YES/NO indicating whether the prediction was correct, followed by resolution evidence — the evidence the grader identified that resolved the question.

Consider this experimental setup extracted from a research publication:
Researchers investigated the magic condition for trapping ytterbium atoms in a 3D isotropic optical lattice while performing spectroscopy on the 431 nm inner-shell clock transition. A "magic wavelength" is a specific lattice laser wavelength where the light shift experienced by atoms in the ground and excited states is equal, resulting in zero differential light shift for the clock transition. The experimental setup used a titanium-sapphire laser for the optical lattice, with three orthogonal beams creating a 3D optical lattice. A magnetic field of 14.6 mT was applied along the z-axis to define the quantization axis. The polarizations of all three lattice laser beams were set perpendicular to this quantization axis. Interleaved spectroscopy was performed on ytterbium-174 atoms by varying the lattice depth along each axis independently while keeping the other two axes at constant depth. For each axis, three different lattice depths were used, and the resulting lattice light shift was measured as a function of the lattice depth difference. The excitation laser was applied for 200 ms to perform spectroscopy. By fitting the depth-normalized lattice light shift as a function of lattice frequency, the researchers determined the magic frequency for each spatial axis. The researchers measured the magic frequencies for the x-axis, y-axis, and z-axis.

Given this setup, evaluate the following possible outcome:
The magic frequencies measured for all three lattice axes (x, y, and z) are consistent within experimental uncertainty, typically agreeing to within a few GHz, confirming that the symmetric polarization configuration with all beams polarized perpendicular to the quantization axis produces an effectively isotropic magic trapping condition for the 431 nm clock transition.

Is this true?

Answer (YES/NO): NO